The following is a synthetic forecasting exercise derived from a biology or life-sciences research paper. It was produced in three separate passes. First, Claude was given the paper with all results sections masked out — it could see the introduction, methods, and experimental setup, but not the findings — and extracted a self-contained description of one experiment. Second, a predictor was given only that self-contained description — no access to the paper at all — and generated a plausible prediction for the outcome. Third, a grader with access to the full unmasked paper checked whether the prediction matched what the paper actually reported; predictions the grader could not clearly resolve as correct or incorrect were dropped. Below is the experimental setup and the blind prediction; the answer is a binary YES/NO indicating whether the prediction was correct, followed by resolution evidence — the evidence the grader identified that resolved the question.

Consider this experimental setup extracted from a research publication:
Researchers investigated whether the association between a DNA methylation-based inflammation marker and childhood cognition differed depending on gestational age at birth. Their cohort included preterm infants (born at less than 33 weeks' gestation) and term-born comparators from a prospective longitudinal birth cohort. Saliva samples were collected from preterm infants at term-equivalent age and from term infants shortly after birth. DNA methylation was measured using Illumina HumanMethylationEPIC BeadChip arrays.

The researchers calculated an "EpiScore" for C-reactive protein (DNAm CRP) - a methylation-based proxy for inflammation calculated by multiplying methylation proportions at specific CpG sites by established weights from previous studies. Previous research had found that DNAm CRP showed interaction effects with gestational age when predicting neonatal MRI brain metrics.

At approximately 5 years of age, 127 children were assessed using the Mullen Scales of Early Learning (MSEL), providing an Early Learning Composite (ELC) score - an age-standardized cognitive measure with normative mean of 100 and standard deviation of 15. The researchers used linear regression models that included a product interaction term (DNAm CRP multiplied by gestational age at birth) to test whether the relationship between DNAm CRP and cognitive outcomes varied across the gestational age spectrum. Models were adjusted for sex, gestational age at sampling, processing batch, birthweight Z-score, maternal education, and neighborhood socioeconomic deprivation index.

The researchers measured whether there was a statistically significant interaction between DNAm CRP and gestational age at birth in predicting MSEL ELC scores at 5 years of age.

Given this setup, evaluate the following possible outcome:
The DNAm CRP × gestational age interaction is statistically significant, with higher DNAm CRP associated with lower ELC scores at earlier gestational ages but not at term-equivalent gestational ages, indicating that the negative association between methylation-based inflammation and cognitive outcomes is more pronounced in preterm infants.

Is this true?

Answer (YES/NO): YES